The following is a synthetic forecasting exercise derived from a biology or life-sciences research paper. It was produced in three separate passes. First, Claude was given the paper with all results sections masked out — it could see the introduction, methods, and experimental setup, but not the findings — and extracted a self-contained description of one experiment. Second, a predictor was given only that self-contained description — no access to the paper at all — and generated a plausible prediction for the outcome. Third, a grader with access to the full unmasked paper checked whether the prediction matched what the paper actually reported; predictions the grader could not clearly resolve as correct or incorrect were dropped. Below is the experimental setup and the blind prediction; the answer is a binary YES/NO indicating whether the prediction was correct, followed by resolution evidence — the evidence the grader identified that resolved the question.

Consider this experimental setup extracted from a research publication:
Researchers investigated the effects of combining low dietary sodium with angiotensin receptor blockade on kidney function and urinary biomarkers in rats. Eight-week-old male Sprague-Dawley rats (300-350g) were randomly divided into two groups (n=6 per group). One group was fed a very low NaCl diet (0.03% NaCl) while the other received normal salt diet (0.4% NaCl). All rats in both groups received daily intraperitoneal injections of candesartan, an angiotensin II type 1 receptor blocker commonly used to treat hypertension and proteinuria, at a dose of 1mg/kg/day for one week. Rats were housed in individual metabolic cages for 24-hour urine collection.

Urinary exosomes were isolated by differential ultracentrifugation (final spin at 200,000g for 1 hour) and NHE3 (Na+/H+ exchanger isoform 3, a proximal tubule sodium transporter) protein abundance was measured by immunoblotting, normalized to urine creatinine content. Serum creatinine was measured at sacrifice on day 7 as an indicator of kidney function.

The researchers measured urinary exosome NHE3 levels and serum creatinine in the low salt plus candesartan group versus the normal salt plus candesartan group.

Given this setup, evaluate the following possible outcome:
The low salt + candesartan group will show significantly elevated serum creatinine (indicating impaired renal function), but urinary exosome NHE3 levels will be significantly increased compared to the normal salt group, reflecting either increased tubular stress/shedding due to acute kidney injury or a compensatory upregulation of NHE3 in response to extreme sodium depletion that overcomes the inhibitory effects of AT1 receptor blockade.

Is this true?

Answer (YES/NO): YES